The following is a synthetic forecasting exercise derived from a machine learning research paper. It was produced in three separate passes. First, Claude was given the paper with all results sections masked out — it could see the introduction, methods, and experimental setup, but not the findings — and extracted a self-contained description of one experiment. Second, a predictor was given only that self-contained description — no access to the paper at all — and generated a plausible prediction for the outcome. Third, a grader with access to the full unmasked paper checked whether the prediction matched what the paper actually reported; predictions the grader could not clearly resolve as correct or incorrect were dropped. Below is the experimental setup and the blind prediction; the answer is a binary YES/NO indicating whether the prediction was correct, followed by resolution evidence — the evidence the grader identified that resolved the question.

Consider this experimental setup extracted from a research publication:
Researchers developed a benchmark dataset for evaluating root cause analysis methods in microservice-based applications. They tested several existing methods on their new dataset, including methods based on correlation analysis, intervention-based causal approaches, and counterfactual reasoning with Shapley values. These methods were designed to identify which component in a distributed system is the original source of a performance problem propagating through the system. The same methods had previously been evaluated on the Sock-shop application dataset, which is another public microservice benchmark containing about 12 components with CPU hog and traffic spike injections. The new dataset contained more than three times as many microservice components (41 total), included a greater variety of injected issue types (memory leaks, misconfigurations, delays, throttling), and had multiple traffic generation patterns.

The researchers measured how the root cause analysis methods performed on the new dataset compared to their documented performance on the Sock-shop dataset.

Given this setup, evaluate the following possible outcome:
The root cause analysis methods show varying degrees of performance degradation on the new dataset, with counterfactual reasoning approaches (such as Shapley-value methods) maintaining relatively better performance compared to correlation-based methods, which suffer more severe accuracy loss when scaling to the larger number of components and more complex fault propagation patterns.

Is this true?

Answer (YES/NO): NO